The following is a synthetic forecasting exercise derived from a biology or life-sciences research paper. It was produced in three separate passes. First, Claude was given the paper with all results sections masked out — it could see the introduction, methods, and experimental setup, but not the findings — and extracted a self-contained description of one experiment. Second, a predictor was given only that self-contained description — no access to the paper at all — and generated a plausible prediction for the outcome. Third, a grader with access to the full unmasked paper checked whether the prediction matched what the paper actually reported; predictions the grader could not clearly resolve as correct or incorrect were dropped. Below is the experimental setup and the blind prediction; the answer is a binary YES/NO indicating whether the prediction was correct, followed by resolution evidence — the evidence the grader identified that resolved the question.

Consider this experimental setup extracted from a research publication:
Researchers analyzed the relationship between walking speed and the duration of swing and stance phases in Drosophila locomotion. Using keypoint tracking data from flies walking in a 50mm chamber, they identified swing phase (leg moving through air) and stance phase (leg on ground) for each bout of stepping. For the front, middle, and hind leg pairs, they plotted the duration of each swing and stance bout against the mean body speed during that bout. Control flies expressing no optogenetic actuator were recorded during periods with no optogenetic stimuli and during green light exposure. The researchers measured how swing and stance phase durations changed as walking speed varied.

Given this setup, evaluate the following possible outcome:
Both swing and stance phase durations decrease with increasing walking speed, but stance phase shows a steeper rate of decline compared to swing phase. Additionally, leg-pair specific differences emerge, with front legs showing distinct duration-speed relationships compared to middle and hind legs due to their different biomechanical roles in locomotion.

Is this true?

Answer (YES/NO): NO